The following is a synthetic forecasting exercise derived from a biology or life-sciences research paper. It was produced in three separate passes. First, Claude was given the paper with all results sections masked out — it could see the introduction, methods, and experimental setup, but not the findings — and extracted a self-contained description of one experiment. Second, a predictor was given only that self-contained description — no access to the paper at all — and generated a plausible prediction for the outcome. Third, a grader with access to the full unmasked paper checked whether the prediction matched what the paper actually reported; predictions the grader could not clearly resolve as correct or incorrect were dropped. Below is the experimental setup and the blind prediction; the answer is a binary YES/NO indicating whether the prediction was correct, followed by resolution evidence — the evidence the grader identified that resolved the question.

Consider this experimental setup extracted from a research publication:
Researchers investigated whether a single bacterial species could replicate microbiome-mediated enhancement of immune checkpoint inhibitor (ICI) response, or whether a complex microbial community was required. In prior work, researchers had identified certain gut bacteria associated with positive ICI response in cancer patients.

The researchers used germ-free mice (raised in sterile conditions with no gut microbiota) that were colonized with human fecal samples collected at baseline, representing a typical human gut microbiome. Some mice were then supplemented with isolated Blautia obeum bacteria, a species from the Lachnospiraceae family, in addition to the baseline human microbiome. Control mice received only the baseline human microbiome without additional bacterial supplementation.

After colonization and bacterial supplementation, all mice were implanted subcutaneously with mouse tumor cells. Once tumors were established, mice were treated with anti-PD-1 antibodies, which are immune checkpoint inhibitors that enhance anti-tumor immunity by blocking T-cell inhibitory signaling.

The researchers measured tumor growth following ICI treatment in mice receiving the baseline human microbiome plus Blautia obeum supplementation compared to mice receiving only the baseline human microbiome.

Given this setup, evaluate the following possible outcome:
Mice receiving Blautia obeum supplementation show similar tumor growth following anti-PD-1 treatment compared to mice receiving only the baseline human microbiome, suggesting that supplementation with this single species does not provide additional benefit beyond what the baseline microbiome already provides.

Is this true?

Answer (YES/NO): NO